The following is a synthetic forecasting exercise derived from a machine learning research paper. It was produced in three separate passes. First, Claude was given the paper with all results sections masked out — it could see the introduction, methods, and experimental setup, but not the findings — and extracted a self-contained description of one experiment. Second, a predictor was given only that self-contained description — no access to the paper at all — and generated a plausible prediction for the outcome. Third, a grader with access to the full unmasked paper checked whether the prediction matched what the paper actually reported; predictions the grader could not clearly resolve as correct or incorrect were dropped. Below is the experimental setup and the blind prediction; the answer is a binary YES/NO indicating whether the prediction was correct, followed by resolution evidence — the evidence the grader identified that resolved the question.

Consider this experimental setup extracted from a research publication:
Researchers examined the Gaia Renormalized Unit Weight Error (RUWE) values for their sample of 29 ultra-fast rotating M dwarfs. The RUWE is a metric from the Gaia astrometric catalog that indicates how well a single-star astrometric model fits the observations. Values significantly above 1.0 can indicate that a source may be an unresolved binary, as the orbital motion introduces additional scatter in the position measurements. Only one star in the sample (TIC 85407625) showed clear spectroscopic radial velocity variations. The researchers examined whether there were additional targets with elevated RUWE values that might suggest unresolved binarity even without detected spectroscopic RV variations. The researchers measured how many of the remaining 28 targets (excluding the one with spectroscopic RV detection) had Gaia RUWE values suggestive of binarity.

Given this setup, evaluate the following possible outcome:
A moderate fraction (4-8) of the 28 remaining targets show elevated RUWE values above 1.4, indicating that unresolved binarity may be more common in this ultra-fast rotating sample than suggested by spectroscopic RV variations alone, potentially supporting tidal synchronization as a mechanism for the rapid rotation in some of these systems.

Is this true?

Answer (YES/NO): NO